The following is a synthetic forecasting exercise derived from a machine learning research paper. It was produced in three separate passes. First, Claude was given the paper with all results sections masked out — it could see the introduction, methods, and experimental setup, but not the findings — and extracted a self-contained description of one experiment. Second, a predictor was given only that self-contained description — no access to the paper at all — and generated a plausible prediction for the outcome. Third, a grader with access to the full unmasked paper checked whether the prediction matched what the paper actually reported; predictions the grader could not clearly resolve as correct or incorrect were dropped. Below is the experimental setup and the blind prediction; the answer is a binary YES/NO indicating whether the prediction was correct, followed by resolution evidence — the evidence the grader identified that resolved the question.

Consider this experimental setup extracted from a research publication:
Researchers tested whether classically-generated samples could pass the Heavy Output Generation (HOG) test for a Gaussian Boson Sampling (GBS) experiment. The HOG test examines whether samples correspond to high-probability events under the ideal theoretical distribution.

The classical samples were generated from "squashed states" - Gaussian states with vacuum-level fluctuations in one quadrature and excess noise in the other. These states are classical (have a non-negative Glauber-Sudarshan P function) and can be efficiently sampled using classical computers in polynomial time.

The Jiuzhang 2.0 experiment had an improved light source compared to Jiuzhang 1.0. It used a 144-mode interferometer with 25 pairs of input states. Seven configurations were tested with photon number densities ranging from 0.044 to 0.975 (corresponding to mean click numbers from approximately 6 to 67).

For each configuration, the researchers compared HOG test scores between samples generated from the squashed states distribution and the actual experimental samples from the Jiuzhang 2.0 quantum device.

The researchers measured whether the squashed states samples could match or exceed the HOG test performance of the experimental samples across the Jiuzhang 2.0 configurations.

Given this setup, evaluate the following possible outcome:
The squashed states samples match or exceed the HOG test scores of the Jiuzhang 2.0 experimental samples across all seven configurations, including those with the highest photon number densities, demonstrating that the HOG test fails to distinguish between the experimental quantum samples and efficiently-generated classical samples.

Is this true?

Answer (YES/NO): NO